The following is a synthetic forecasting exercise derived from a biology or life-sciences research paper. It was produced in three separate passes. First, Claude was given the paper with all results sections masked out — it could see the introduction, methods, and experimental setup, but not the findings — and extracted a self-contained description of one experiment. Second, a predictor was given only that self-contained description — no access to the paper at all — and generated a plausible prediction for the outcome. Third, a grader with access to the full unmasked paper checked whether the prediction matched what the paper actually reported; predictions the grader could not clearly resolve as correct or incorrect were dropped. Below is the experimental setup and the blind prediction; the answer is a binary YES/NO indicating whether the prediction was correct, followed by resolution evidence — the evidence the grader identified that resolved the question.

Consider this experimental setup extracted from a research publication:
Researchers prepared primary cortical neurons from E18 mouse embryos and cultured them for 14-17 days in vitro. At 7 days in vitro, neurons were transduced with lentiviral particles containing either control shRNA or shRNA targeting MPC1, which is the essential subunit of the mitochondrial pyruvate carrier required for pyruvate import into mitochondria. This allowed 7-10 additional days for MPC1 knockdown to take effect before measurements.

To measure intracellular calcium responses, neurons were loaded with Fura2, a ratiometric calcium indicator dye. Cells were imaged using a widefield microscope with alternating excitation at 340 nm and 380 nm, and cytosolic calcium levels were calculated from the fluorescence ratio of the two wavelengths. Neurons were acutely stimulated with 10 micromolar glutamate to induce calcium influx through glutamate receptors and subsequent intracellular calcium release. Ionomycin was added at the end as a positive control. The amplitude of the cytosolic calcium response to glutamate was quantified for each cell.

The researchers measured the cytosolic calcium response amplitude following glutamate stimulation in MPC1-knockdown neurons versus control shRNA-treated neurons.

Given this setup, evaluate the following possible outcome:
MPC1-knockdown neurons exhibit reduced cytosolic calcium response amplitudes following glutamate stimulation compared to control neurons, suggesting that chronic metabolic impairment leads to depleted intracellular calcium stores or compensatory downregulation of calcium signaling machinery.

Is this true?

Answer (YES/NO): NO